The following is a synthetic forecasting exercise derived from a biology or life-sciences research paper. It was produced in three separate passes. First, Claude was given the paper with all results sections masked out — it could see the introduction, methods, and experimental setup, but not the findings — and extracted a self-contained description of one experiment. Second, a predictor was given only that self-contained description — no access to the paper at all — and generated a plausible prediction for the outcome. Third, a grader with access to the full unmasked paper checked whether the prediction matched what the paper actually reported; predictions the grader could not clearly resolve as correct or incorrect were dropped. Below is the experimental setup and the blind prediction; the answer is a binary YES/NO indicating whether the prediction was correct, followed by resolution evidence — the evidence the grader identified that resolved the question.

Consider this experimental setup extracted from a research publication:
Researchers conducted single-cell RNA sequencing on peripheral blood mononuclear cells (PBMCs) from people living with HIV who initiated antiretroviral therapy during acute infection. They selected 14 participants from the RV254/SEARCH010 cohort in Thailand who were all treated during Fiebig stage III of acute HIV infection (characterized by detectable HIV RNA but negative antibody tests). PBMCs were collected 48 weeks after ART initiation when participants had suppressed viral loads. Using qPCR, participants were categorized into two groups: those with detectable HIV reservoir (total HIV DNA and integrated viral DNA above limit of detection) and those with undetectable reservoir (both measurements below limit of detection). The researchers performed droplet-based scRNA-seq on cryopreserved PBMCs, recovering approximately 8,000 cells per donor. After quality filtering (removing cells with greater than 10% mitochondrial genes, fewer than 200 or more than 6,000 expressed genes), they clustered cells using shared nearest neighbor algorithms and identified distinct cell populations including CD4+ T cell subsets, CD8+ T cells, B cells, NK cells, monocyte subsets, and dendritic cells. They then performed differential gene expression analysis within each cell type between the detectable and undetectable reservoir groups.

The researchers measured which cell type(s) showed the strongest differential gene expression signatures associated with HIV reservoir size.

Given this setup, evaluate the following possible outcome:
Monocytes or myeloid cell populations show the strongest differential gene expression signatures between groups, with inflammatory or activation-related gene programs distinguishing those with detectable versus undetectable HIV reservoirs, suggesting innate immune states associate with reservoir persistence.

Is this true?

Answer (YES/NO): YES